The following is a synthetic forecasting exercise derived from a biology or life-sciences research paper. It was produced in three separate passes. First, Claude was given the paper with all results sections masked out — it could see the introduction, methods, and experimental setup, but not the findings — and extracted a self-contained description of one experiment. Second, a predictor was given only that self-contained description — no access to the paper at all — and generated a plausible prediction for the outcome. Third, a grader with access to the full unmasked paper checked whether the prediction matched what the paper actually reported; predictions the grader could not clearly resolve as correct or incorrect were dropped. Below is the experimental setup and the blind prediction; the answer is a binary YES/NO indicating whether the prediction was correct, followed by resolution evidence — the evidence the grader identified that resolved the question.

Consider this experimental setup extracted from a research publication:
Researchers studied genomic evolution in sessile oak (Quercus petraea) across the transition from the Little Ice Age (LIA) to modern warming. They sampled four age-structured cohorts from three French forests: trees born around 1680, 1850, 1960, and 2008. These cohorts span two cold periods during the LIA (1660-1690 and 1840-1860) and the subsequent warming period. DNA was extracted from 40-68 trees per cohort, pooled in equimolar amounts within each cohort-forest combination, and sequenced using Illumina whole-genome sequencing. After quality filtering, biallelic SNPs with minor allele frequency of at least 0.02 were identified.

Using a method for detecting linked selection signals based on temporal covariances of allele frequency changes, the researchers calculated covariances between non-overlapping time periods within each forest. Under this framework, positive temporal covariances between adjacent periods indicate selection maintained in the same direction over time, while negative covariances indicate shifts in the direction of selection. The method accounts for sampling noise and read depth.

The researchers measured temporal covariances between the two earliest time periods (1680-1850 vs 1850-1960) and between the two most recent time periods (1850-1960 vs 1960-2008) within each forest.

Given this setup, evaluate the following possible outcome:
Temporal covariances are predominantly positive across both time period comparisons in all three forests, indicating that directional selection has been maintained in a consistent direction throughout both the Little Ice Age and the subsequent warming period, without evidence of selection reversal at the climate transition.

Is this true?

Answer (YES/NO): NO